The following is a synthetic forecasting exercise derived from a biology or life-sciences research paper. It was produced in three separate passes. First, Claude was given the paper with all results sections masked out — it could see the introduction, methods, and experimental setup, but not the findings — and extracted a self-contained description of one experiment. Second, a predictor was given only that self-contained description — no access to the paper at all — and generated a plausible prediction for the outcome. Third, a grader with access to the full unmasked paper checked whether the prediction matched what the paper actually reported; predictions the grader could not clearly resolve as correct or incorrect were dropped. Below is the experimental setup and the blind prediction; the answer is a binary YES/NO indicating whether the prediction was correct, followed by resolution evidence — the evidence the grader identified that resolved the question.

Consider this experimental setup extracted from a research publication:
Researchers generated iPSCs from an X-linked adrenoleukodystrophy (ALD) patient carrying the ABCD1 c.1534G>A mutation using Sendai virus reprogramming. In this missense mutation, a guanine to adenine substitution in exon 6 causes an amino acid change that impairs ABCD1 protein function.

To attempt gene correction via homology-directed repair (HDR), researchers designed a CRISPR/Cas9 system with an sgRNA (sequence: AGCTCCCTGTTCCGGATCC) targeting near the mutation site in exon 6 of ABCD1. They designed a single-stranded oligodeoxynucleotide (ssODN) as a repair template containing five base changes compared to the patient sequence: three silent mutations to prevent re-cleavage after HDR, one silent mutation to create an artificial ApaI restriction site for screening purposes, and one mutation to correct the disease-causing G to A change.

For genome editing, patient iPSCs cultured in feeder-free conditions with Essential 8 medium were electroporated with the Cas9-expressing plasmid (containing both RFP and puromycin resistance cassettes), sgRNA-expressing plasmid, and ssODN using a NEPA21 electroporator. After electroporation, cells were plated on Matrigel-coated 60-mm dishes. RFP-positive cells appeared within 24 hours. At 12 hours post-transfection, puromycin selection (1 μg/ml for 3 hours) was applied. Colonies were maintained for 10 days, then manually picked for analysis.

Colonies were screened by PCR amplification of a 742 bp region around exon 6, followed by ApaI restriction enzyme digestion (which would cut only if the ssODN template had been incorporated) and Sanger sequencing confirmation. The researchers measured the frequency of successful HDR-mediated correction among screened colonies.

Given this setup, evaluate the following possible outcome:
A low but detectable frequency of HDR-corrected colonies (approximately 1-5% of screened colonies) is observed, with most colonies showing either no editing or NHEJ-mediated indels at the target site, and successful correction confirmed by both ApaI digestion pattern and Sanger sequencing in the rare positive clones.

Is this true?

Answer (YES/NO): YES